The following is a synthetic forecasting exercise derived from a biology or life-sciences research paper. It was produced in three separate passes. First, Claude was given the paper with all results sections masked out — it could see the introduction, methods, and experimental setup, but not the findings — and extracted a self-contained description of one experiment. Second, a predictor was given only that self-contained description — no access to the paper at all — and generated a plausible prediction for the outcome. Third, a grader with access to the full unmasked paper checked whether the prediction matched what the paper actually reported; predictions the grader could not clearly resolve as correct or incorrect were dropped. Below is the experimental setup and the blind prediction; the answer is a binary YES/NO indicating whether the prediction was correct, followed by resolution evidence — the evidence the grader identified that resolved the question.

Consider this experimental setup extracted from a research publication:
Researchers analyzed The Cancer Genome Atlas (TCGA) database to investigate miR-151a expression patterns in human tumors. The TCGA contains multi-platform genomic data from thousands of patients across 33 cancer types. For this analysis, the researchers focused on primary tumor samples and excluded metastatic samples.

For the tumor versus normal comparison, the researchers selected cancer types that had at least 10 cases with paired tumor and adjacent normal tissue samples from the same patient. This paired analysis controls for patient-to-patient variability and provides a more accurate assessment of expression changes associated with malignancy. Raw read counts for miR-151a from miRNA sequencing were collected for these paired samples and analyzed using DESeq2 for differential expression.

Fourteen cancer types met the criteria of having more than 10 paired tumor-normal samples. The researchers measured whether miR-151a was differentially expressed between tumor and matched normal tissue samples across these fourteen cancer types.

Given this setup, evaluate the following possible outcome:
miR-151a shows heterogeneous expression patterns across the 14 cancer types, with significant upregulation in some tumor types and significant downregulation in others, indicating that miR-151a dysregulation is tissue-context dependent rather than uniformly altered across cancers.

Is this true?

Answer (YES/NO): NO